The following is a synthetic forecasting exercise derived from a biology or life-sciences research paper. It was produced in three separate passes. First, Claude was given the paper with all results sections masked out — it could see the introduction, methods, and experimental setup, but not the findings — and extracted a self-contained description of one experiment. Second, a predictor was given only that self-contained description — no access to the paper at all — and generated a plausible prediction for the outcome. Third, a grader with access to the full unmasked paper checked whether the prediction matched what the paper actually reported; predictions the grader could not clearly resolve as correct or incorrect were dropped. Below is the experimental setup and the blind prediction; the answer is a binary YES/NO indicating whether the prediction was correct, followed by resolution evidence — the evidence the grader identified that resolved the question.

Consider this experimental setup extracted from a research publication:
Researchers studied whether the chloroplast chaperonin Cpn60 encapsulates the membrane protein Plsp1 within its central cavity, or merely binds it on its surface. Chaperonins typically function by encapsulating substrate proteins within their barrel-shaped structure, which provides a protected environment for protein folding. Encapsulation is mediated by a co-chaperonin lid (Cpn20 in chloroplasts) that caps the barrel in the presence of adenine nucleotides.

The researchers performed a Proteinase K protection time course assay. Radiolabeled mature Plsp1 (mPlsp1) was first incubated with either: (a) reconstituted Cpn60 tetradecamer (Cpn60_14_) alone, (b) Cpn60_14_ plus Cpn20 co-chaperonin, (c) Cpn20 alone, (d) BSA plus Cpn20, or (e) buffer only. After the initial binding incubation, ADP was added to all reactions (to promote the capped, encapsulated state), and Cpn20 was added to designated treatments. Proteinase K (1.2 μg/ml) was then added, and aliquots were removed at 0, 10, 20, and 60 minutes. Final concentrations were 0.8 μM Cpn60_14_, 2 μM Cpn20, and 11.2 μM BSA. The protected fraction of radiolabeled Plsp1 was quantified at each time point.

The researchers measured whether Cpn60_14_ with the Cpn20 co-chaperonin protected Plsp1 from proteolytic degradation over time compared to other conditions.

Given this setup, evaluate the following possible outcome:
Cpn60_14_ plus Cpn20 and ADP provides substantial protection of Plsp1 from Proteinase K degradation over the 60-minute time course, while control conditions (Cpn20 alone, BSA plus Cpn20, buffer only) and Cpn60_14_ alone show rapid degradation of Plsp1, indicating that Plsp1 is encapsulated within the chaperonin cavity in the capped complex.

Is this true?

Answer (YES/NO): NO